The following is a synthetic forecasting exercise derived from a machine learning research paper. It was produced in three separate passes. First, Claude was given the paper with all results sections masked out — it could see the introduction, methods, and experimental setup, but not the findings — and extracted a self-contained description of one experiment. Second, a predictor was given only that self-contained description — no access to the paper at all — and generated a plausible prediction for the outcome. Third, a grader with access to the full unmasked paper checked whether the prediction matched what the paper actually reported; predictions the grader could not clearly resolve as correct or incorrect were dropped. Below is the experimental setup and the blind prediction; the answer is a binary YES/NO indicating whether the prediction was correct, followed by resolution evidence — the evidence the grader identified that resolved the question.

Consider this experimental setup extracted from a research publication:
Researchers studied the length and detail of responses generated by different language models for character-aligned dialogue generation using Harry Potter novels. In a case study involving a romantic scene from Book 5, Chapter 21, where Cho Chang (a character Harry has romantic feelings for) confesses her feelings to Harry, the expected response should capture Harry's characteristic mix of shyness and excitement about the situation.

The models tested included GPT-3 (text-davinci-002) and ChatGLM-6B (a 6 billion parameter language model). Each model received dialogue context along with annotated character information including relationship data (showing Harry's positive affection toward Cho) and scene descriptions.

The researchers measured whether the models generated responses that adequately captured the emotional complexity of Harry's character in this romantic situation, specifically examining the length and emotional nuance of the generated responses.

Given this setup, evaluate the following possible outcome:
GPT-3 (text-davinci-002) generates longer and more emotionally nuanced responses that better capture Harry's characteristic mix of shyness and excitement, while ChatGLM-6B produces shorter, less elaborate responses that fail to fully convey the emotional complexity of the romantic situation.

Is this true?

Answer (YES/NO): NO